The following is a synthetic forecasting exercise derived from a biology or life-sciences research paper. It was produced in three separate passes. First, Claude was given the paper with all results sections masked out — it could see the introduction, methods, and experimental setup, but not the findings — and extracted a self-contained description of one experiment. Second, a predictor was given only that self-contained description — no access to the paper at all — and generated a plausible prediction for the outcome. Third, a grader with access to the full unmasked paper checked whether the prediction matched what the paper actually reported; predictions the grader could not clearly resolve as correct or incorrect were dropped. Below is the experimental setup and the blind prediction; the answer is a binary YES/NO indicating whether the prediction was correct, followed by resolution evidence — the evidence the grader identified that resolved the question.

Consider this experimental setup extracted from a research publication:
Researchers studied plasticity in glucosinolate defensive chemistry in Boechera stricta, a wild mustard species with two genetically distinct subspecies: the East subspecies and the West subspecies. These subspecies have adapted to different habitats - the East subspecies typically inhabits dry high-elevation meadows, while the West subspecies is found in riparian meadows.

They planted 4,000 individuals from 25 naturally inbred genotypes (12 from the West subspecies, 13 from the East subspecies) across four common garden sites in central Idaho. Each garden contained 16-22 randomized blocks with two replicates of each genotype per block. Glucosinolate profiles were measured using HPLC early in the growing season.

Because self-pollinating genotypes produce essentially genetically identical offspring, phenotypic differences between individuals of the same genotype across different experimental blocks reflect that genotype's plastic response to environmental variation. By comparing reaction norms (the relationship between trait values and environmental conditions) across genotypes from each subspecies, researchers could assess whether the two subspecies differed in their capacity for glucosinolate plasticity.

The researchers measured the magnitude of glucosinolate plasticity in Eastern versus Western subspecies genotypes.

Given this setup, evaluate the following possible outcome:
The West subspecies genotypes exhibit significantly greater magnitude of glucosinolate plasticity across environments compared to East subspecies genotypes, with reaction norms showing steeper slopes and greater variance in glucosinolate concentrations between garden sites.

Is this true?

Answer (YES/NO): NO